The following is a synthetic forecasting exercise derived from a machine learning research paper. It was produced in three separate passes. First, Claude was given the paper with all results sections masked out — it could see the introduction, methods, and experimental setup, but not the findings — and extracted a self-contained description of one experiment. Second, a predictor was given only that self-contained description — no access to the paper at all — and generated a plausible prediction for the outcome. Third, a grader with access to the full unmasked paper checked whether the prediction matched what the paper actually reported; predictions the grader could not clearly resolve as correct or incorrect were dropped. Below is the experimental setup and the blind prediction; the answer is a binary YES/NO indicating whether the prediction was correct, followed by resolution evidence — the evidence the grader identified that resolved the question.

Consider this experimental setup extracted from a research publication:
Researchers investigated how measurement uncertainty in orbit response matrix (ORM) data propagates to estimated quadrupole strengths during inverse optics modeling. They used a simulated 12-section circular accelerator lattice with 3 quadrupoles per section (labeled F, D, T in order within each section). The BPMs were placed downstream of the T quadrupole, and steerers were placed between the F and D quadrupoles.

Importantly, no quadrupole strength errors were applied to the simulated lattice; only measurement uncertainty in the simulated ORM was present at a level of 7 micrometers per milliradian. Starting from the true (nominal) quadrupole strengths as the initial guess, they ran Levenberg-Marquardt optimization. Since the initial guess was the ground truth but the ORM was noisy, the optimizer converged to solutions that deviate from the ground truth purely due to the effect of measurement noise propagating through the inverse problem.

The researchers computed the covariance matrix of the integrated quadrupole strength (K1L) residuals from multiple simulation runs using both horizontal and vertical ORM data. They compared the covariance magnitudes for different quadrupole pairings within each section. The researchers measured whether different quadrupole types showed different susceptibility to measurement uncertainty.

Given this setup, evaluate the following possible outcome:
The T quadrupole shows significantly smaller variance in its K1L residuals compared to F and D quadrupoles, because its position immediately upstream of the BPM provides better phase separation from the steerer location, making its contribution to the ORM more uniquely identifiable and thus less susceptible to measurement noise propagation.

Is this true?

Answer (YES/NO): NO